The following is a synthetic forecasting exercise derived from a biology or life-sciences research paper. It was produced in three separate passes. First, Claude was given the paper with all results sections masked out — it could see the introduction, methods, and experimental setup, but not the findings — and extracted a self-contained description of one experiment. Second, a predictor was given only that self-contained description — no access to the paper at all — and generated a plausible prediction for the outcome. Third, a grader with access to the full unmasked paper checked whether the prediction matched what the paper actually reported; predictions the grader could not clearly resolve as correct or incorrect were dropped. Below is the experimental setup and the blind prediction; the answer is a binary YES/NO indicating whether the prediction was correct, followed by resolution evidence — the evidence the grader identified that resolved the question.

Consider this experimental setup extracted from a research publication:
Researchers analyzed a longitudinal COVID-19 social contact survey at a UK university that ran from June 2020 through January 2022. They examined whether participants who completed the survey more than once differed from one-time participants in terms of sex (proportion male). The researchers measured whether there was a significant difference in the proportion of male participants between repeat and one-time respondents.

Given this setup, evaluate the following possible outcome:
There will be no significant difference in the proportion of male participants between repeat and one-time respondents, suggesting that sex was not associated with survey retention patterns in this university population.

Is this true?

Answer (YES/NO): YES